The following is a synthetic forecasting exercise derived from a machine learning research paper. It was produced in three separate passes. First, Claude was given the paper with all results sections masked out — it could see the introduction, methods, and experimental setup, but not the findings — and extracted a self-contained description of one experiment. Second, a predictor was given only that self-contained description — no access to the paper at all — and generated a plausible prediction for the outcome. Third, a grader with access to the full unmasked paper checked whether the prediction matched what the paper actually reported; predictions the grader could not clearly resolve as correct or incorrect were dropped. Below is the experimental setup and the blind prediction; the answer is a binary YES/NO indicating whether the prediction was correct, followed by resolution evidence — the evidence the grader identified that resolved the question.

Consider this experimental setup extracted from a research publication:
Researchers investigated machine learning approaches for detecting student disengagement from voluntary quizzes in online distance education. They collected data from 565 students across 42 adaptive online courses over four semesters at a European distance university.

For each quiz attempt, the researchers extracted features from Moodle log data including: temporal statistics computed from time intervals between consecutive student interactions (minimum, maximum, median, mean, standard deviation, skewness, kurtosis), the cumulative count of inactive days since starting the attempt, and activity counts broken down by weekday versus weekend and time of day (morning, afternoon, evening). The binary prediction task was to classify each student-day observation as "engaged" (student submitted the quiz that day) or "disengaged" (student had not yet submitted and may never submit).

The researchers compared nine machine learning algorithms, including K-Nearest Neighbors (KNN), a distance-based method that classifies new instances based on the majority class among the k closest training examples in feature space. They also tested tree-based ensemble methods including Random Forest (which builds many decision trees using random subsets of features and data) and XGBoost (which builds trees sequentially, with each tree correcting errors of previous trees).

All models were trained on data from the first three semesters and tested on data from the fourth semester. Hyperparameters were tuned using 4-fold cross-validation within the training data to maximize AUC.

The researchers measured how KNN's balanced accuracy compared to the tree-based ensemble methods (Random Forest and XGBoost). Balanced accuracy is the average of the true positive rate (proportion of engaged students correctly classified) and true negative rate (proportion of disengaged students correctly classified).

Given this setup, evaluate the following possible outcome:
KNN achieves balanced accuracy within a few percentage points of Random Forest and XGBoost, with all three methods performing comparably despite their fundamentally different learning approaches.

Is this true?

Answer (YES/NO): NO